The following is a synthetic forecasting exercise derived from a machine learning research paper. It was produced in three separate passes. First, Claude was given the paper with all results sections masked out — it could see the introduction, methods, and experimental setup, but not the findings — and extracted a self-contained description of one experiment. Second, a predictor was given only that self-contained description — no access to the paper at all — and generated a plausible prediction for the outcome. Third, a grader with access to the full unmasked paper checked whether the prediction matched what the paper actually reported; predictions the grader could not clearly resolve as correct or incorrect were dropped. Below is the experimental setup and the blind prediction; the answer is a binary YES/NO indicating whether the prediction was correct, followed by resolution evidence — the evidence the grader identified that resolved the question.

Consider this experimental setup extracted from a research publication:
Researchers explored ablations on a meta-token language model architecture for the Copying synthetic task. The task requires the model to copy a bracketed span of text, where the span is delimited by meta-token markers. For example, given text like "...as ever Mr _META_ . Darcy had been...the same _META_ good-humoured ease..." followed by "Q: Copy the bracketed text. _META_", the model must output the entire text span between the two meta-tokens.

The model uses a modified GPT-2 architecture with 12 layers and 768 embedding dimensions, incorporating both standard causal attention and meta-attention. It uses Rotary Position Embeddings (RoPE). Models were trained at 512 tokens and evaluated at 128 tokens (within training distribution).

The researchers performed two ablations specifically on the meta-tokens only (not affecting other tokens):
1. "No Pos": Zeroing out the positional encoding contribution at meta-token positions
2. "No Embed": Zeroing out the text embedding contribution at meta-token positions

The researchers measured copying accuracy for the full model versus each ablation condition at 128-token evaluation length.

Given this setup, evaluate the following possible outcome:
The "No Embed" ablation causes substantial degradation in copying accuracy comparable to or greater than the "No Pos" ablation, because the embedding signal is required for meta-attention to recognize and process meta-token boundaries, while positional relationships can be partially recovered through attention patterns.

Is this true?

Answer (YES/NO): YES